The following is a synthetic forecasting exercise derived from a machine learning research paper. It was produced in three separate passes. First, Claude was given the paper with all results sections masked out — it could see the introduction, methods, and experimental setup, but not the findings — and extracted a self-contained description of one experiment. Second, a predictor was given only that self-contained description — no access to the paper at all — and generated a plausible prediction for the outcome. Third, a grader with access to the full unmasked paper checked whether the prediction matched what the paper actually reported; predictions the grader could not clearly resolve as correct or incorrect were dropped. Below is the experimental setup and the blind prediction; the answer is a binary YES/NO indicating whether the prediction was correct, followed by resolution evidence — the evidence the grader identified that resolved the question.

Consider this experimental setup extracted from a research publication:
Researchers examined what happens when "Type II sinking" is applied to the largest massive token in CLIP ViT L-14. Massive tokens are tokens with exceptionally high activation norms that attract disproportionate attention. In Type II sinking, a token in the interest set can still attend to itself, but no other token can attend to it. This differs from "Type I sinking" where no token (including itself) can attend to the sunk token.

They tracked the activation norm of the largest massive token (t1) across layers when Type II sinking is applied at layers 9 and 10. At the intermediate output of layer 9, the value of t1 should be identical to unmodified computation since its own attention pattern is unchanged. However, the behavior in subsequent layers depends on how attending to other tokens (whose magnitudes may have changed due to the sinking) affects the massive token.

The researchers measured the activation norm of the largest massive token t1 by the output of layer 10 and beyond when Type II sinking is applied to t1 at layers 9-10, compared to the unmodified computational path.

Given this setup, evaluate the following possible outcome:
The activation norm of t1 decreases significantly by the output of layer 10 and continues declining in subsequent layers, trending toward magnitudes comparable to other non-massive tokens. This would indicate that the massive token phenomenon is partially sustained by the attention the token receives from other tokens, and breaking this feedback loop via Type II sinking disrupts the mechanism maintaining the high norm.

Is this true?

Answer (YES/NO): NO